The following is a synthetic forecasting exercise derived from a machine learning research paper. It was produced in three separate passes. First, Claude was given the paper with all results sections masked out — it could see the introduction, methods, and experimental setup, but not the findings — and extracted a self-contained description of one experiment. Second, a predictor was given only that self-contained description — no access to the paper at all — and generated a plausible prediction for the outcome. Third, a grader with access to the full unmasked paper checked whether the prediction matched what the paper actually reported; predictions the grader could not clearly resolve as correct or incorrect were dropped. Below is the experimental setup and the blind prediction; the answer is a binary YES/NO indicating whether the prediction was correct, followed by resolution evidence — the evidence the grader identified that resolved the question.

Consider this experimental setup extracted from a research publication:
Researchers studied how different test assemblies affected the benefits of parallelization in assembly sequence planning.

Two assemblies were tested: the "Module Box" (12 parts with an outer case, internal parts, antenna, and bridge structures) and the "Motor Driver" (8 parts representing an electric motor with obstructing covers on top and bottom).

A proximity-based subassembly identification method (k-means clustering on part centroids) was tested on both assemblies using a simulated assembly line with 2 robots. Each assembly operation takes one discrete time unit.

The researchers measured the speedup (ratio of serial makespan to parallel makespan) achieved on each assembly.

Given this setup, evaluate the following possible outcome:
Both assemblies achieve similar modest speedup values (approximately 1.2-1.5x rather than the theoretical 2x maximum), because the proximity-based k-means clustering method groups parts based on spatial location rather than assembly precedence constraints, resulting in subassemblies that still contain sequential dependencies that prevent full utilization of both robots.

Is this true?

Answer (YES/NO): NO